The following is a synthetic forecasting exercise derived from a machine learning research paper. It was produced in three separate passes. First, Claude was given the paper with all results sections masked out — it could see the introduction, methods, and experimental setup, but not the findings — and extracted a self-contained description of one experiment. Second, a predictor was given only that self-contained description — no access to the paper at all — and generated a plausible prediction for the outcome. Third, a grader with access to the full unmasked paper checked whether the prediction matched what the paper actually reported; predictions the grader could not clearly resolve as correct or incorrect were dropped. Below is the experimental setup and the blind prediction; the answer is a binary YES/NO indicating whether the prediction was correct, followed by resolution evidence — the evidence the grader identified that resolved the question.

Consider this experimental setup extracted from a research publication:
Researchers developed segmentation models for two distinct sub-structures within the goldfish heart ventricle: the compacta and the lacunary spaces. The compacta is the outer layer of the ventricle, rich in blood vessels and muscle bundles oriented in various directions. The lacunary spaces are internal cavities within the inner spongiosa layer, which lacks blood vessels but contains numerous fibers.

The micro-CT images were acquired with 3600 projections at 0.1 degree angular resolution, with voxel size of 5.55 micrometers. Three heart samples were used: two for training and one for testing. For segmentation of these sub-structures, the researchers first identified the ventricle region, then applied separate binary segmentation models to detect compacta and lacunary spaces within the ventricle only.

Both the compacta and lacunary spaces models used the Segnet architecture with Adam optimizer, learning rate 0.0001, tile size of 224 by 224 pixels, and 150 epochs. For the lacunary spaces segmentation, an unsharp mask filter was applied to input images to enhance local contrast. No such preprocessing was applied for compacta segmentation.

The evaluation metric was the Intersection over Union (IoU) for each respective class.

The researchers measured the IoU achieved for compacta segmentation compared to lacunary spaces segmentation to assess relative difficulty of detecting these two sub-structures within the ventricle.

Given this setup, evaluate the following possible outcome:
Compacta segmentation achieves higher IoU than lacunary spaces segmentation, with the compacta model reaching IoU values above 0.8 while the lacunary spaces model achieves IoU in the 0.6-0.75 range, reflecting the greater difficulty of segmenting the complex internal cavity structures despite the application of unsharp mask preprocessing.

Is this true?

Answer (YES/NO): NO